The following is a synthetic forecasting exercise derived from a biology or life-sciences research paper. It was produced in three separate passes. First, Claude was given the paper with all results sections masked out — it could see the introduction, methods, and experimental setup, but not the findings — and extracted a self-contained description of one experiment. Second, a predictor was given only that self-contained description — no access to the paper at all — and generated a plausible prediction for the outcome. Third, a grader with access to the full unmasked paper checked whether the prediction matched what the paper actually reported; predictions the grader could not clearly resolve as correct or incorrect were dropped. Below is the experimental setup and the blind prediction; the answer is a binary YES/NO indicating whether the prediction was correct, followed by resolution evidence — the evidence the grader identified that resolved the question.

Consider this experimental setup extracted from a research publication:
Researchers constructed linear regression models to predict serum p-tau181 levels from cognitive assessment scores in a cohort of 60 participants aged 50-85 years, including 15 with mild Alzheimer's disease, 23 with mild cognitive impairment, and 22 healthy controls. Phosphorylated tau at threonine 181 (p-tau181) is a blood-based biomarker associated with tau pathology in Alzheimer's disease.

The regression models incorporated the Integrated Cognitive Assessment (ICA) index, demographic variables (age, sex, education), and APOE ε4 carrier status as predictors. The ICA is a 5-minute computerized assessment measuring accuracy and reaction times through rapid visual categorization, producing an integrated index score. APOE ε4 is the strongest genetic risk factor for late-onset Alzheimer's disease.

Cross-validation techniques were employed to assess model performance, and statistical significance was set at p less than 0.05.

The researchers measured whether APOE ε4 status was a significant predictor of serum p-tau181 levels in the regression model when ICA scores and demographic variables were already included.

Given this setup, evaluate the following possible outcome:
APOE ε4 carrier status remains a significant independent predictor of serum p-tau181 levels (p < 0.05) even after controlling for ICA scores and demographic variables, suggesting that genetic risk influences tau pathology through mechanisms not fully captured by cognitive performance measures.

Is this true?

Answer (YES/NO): NO